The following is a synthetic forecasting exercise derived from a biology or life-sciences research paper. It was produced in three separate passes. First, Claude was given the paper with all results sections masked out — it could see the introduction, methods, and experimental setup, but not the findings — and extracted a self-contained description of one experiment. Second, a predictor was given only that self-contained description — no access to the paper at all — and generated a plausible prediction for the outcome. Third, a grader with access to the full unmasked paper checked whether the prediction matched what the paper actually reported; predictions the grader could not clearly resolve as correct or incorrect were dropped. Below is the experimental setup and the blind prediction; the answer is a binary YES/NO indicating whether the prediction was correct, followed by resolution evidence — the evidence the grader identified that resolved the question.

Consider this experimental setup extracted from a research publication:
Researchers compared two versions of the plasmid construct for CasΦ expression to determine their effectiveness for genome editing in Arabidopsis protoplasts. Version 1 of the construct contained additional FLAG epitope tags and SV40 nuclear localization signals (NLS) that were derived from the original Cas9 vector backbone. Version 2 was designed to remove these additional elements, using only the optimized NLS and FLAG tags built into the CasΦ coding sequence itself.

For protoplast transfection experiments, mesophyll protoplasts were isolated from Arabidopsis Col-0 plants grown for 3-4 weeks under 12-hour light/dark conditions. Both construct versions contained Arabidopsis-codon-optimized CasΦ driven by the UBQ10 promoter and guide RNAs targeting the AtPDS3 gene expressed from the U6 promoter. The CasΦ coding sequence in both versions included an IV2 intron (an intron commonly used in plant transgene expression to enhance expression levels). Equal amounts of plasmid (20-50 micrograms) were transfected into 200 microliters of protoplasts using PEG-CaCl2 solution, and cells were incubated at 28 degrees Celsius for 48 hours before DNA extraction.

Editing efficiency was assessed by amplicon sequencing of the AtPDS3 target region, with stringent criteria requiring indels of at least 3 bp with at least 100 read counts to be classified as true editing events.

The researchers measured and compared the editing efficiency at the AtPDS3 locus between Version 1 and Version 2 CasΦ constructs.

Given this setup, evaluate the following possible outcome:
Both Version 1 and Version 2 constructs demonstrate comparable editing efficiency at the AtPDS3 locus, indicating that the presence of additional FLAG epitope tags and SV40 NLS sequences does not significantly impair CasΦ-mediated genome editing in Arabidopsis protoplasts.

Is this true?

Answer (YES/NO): YES